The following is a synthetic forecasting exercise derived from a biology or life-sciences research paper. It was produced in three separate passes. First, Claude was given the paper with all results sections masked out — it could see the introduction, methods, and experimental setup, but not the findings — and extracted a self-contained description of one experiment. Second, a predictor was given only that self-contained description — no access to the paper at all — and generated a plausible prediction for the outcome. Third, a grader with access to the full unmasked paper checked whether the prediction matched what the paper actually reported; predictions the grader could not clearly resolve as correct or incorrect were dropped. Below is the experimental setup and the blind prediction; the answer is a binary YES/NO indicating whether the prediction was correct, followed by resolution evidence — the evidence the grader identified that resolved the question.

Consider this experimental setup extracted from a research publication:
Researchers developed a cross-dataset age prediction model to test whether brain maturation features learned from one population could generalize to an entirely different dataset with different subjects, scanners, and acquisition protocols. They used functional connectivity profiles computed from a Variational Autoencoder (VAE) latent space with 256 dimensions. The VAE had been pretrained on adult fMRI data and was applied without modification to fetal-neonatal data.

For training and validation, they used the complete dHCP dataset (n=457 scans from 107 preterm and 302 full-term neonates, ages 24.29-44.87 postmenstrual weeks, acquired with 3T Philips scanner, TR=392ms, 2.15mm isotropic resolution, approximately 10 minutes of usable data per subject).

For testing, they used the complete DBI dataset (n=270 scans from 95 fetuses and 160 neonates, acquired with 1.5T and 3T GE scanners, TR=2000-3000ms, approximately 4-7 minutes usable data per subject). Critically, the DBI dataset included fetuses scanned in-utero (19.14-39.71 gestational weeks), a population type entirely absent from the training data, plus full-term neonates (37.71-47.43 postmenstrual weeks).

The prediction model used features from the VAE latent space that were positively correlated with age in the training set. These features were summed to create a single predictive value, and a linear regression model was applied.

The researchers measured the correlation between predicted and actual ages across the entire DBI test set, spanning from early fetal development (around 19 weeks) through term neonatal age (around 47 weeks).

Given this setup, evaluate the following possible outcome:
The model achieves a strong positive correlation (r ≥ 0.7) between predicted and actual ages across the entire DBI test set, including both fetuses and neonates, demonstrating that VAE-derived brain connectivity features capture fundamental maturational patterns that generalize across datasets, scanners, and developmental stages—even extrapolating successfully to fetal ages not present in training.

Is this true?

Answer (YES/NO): NO